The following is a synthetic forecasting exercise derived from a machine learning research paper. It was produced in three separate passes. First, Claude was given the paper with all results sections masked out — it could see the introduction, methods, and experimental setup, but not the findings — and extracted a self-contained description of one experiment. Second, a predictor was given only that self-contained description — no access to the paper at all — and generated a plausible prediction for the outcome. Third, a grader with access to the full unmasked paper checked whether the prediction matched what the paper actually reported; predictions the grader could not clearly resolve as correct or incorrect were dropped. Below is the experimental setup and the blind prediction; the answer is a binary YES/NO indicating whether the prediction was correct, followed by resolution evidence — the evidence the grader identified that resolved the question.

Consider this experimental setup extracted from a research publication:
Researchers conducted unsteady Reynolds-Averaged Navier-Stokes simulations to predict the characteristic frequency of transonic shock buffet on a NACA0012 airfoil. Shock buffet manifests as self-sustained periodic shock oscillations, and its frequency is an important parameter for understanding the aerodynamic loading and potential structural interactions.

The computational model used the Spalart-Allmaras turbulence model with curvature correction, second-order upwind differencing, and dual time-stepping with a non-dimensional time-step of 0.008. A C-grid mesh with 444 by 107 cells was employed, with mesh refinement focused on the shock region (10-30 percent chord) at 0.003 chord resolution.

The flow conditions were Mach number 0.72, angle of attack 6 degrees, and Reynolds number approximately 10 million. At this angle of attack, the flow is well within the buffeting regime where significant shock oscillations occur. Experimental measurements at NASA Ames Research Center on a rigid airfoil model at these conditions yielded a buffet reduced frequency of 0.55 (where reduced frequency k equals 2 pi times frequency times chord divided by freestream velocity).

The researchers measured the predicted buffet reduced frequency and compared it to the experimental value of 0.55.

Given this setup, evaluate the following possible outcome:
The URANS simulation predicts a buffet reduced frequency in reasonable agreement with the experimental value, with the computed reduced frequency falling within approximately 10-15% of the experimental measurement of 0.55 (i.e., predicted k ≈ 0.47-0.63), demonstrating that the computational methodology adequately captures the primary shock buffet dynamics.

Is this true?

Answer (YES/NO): YES